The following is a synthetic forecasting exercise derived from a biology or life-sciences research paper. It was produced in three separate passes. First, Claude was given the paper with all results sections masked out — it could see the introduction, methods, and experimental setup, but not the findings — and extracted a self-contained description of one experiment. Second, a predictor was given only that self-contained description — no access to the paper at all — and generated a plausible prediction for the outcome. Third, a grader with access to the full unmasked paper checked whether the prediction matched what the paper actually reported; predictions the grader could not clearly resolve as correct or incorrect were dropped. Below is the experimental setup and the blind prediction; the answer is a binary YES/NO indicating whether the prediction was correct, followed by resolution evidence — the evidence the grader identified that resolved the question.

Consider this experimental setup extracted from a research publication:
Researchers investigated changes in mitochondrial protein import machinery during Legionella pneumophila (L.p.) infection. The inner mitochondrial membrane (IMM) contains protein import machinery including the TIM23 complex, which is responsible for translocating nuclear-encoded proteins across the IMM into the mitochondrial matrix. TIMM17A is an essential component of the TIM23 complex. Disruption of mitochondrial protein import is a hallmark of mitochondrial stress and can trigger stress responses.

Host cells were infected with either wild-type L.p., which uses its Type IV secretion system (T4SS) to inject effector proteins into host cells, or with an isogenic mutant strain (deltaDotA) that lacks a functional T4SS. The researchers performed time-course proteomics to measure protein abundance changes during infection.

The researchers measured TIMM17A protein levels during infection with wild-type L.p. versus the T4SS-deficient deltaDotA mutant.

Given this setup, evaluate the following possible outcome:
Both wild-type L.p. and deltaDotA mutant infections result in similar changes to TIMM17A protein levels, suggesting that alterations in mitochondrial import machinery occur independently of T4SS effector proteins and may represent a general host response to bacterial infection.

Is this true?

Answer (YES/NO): NO